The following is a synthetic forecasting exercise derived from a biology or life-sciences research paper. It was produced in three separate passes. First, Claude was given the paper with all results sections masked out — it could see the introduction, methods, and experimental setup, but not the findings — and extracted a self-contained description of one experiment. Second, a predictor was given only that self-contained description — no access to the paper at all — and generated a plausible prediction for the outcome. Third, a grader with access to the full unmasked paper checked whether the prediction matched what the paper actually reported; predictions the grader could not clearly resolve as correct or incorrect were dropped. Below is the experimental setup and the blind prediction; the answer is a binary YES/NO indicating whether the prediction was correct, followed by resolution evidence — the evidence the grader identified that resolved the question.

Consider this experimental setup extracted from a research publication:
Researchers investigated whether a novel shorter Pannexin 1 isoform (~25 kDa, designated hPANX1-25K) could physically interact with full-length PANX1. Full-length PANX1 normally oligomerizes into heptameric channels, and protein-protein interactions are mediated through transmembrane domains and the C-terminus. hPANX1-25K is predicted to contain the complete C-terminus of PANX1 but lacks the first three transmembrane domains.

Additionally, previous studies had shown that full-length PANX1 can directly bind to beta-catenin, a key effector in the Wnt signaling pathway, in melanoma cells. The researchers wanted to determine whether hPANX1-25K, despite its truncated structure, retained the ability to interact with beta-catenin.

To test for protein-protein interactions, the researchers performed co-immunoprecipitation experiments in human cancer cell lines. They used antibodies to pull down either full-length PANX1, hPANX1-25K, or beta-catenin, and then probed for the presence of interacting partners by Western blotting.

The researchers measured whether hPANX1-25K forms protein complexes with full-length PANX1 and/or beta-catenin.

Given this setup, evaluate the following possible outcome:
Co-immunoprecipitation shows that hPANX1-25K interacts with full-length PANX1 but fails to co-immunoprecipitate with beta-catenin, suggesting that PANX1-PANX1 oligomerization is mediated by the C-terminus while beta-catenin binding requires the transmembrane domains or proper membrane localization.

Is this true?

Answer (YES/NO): NO